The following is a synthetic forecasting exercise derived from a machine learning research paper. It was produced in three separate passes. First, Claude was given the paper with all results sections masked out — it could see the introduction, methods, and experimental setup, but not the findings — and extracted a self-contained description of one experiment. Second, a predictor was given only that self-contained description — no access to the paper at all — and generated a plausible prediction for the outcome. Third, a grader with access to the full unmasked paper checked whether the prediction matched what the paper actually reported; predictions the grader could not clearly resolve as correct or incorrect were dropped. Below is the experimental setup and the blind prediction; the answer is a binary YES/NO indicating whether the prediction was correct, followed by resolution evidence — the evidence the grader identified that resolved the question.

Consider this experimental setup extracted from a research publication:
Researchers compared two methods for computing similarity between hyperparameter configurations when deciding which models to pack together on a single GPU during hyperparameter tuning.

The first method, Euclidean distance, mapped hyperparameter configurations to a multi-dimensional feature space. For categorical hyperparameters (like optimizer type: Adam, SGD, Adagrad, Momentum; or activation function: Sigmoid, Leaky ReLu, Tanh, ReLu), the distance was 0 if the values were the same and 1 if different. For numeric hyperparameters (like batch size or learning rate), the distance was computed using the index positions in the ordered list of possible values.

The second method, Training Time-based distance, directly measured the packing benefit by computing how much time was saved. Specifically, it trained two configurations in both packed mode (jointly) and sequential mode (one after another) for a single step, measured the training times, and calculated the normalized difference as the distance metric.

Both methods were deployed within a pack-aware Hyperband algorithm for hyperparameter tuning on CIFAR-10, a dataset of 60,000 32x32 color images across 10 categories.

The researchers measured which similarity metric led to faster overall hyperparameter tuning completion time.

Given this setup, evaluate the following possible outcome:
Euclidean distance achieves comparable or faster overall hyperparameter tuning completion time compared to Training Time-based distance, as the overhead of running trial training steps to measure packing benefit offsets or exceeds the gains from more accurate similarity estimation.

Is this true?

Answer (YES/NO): YES